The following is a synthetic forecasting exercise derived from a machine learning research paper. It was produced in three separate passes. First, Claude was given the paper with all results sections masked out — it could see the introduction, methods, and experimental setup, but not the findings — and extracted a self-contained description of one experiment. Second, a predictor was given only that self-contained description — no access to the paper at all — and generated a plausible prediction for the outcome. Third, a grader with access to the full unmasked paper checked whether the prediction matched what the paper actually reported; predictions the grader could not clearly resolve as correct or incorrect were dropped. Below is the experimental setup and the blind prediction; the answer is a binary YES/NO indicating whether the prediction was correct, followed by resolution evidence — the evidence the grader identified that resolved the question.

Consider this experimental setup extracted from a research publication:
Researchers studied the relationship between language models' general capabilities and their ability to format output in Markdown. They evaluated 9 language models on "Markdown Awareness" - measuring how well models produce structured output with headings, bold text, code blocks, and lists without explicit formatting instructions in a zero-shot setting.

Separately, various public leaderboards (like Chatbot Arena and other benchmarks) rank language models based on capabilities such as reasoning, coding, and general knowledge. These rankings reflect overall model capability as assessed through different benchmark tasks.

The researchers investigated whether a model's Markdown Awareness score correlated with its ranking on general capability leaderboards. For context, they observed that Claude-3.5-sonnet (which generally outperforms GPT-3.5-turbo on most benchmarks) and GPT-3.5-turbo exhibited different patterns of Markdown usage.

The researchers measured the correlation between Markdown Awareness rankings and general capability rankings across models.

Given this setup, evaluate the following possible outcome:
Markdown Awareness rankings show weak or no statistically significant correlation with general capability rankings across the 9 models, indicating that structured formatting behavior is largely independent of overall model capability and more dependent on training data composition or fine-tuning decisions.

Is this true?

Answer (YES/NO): YES